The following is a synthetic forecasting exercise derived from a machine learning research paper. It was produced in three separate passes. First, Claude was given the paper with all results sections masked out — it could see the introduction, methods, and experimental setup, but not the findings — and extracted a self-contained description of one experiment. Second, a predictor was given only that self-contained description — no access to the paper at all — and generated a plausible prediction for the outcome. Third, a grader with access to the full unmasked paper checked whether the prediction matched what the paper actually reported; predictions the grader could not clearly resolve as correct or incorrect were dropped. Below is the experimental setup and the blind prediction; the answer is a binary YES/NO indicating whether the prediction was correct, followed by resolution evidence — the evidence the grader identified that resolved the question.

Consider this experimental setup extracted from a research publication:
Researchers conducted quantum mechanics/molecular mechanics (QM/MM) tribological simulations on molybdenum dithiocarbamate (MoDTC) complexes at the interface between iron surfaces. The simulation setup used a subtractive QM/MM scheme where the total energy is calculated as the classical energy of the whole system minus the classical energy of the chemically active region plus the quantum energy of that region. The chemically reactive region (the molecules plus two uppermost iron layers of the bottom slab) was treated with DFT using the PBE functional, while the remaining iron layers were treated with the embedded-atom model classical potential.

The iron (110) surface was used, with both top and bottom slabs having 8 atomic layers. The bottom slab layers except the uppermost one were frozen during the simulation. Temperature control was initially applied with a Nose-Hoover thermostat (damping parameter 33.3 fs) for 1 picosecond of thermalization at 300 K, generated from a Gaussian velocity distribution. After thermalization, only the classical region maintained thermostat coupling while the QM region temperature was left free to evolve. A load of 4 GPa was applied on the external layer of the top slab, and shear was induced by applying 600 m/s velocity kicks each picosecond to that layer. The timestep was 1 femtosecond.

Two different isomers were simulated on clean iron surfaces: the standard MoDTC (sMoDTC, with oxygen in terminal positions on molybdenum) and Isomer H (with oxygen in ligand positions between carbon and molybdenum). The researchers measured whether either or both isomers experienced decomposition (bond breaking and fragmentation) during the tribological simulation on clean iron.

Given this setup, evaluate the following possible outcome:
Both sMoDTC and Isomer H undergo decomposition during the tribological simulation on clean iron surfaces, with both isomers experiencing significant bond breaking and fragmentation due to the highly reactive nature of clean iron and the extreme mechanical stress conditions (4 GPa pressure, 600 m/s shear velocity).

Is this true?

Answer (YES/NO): NO